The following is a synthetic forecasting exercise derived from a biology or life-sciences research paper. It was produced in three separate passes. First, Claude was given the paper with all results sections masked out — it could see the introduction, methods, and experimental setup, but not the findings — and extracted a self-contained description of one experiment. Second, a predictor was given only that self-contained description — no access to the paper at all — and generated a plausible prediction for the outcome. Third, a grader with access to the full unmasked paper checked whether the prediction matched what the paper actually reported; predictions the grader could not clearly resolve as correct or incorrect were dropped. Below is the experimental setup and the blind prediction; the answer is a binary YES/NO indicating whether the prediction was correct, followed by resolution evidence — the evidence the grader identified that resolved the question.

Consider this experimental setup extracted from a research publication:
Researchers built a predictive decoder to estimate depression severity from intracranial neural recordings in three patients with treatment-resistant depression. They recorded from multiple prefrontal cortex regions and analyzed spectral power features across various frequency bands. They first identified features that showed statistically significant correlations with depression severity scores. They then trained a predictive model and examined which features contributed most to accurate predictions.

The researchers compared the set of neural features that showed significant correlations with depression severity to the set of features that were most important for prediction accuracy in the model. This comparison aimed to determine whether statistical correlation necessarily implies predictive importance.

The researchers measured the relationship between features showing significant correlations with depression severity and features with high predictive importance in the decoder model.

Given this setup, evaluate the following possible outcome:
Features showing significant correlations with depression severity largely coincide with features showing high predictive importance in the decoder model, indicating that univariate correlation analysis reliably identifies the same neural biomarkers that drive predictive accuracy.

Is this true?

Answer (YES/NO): NO